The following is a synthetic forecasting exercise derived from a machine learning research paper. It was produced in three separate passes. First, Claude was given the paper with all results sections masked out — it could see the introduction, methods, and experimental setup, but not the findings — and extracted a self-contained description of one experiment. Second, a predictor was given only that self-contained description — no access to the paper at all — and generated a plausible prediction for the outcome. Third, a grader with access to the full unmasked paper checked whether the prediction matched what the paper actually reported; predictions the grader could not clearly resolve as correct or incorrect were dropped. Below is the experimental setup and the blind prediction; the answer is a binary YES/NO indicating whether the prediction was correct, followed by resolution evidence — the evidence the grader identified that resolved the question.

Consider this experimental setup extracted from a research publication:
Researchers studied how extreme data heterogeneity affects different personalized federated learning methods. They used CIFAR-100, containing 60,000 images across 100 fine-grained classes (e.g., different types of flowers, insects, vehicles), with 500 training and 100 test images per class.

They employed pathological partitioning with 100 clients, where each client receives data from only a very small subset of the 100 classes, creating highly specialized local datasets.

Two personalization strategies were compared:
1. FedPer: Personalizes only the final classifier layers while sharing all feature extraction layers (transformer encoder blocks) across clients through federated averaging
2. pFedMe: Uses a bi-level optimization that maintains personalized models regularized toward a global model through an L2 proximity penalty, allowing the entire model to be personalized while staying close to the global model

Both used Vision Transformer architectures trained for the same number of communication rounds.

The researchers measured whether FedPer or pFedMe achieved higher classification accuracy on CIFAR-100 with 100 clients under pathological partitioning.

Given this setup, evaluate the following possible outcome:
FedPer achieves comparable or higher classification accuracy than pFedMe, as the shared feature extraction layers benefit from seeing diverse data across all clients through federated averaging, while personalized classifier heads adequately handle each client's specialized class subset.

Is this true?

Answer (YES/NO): YES